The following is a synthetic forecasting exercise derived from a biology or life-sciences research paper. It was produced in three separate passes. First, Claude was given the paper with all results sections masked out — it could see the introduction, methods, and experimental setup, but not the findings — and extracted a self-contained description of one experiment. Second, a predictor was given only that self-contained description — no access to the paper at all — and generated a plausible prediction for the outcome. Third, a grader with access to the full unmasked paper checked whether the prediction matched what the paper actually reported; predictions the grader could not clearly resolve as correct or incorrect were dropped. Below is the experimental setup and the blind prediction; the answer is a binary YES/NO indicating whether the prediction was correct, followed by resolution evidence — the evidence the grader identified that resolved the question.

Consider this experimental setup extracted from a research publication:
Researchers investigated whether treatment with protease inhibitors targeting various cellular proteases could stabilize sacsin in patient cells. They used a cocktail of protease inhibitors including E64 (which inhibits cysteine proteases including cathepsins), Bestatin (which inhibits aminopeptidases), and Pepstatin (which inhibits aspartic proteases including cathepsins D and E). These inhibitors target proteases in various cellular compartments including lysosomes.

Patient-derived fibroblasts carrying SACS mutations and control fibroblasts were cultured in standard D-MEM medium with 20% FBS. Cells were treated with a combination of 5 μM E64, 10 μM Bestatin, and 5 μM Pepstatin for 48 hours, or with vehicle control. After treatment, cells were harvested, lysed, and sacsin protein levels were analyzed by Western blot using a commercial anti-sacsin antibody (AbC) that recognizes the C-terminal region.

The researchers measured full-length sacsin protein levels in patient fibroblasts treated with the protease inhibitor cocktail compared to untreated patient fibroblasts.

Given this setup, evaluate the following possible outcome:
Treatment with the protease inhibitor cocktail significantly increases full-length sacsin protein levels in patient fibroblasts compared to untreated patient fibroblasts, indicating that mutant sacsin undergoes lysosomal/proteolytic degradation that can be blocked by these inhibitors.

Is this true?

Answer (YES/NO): NO